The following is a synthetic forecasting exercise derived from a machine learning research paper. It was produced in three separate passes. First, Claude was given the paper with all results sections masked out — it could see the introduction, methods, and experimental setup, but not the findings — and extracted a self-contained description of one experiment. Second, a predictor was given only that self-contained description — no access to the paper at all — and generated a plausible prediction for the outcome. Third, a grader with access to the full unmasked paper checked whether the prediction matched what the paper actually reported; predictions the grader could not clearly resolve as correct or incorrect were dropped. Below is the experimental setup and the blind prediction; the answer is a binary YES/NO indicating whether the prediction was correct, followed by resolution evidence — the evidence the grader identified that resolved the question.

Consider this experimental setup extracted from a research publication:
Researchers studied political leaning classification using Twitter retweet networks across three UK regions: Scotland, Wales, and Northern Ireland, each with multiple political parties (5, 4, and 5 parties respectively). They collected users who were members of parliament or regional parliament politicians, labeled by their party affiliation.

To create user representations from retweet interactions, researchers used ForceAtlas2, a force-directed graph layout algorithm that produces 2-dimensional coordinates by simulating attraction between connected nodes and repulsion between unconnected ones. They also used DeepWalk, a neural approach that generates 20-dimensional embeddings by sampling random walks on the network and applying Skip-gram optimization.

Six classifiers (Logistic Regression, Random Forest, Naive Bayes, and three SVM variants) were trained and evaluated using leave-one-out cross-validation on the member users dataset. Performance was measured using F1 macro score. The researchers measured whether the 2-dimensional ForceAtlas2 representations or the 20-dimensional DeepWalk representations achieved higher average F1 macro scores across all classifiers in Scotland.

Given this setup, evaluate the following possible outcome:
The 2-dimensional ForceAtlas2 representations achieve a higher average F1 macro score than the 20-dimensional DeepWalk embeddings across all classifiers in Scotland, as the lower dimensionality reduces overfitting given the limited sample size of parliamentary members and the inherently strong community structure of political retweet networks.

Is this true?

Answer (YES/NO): NO